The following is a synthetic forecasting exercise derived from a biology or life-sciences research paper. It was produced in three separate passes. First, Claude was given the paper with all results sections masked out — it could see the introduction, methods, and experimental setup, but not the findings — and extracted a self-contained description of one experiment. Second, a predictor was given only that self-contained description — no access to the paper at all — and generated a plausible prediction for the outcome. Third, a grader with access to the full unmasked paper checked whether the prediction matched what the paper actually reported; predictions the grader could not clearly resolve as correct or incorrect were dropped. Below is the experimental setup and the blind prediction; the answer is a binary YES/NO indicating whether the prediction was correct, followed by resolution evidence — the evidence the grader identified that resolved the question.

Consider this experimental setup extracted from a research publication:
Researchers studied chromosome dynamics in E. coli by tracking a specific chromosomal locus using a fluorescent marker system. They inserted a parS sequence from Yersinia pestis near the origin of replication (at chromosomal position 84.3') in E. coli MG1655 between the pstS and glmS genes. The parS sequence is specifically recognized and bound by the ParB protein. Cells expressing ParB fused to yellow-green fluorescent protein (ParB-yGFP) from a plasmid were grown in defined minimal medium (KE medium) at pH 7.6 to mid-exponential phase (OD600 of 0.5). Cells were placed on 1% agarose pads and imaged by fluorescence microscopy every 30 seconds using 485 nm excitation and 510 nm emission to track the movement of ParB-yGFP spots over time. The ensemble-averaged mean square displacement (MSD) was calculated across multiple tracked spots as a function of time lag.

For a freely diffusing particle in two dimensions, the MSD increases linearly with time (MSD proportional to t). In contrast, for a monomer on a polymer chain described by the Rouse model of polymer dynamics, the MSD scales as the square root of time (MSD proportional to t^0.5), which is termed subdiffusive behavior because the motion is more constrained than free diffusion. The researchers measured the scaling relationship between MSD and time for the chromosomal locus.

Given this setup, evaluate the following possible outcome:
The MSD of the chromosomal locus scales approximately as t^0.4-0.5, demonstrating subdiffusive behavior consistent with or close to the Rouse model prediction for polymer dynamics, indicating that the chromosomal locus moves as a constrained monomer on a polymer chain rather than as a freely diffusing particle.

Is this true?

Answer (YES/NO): YES